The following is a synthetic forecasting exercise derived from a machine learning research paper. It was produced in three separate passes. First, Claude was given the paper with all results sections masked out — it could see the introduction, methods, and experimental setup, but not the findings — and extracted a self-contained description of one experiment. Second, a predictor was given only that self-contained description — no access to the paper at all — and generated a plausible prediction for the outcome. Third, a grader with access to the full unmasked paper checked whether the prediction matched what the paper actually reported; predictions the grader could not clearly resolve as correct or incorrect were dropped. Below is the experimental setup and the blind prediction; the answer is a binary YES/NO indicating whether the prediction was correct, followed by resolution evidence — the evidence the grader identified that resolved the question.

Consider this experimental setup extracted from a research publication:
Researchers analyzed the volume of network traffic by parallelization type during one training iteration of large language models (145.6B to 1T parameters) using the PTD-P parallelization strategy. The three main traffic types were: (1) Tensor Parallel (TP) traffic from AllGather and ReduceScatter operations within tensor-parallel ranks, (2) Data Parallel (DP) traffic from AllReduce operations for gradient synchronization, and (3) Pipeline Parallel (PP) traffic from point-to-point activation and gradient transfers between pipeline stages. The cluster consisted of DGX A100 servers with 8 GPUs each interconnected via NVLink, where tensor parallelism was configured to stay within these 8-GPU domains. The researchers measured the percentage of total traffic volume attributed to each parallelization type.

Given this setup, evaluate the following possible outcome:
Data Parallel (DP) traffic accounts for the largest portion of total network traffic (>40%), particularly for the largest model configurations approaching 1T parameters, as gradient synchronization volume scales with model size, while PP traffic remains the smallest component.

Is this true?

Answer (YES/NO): NO